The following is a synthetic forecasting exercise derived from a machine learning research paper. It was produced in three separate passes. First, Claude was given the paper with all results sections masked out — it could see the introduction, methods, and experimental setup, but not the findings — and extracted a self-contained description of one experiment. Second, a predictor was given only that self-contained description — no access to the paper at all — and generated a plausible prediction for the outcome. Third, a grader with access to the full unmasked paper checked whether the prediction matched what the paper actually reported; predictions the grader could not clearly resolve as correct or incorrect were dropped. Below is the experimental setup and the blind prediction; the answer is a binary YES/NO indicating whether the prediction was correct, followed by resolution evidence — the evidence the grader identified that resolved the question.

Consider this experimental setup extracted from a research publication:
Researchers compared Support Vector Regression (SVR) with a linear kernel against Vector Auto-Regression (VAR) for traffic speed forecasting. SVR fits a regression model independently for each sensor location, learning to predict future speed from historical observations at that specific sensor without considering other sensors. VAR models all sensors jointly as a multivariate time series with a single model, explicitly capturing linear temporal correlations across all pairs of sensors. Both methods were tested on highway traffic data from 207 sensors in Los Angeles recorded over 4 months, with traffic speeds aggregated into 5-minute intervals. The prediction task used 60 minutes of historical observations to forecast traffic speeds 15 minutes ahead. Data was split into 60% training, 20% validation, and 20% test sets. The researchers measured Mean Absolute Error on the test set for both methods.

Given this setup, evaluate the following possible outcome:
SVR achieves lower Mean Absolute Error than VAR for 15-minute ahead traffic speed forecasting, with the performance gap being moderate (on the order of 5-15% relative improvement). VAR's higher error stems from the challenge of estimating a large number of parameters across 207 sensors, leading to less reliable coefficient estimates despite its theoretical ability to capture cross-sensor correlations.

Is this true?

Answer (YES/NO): YES